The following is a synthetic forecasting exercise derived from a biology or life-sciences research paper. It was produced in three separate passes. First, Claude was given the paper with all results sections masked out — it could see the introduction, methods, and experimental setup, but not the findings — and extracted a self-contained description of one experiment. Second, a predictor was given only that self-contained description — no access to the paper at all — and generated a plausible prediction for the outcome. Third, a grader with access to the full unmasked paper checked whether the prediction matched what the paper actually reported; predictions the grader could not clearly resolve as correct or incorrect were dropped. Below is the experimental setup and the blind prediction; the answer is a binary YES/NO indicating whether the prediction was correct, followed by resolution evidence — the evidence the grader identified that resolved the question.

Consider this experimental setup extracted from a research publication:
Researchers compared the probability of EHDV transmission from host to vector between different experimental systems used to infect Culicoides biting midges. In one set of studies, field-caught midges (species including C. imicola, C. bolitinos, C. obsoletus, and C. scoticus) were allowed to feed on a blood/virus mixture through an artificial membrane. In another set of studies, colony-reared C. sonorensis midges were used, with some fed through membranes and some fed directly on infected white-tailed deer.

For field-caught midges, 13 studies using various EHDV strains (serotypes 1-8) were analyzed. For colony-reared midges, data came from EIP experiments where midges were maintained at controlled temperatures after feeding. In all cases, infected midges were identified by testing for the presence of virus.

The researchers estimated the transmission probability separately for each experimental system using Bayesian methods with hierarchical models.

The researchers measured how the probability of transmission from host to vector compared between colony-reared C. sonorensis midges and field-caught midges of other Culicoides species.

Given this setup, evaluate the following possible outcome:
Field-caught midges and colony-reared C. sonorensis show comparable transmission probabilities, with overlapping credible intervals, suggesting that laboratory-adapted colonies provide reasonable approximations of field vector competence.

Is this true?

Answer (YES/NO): NO